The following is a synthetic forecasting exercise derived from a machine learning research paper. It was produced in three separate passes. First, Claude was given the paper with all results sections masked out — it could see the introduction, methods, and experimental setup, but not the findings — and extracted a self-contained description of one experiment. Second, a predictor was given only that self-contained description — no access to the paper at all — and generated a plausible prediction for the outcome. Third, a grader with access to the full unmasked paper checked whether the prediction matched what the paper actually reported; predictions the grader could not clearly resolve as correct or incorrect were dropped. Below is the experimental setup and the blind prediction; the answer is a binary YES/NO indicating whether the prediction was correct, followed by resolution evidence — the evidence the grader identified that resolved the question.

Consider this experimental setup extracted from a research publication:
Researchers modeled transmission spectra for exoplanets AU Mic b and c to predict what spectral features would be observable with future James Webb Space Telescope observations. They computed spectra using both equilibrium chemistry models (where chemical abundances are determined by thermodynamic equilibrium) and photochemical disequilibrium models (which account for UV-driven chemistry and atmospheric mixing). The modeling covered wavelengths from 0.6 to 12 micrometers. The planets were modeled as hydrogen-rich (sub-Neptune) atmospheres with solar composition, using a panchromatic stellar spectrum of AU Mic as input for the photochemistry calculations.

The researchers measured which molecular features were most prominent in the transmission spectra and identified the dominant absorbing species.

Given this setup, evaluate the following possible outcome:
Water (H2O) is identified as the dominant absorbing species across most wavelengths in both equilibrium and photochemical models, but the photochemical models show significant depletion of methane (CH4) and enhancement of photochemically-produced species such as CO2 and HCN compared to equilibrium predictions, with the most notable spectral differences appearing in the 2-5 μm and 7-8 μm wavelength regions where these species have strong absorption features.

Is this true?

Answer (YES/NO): NO